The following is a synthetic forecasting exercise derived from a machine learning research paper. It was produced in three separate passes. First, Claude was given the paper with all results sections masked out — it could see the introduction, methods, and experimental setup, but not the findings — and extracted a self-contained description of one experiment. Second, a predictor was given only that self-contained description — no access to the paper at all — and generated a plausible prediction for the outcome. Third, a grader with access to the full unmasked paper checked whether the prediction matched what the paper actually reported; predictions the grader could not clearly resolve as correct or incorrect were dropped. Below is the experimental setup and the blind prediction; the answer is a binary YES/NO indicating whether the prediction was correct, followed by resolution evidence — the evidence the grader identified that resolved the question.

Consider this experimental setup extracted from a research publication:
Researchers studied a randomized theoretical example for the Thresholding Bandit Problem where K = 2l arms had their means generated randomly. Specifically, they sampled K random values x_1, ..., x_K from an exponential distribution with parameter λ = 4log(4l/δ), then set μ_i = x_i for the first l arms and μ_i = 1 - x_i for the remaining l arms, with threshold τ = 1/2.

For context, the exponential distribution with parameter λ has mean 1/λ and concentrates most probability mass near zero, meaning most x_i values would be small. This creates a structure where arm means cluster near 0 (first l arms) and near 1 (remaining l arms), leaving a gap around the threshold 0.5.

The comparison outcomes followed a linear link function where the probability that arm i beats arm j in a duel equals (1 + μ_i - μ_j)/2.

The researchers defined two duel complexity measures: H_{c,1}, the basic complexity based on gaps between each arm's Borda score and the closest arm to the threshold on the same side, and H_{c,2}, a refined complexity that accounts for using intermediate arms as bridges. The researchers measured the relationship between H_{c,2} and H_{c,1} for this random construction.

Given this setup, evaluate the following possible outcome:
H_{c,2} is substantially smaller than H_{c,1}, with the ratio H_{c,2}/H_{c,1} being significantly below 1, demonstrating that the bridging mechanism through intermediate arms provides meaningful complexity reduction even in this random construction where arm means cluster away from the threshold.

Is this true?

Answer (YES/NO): NO